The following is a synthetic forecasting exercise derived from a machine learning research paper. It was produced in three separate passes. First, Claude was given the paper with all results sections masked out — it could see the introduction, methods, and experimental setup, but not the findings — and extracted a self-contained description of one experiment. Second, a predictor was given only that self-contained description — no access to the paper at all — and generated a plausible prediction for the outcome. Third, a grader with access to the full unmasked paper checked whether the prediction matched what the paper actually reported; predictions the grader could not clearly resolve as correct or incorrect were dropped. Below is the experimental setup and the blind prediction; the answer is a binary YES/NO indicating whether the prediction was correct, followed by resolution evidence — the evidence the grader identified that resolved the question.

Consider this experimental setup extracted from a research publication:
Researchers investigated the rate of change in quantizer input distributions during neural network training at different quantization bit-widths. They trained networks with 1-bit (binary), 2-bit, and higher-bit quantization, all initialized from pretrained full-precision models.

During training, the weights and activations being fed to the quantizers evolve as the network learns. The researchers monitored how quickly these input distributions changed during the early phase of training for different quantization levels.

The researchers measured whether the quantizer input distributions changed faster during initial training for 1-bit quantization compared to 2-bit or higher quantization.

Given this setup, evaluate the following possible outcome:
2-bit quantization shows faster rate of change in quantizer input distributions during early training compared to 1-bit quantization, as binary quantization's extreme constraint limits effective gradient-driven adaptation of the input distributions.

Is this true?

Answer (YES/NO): NO